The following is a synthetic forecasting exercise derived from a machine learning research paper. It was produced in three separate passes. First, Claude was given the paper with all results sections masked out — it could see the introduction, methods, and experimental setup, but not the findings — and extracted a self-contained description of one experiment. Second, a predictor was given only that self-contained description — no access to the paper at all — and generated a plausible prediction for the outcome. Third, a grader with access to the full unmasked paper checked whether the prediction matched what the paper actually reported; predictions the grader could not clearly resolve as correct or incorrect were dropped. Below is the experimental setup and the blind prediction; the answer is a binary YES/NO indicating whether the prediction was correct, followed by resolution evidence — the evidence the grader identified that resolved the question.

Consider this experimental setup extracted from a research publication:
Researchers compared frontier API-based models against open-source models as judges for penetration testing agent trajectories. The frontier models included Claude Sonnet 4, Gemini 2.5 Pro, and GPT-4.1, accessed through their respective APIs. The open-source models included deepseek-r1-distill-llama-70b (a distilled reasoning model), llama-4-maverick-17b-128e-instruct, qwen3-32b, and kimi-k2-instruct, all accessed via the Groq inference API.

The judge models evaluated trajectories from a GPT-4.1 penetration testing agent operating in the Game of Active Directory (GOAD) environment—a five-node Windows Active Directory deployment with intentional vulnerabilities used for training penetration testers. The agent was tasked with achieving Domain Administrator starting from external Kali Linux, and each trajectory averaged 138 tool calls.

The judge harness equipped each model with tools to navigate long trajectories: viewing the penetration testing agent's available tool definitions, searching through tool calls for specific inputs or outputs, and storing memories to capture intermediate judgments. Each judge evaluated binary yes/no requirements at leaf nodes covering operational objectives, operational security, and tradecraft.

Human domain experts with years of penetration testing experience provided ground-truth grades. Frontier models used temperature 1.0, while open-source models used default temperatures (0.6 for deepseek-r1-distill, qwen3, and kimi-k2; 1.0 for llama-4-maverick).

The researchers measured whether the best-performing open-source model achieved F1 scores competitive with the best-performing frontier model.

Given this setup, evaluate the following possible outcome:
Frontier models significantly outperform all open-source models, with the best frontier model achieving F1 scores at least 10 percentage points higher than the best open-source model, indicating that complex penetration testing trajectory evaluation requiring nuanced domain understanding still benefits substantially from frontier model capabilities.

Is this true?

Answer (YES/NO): NO